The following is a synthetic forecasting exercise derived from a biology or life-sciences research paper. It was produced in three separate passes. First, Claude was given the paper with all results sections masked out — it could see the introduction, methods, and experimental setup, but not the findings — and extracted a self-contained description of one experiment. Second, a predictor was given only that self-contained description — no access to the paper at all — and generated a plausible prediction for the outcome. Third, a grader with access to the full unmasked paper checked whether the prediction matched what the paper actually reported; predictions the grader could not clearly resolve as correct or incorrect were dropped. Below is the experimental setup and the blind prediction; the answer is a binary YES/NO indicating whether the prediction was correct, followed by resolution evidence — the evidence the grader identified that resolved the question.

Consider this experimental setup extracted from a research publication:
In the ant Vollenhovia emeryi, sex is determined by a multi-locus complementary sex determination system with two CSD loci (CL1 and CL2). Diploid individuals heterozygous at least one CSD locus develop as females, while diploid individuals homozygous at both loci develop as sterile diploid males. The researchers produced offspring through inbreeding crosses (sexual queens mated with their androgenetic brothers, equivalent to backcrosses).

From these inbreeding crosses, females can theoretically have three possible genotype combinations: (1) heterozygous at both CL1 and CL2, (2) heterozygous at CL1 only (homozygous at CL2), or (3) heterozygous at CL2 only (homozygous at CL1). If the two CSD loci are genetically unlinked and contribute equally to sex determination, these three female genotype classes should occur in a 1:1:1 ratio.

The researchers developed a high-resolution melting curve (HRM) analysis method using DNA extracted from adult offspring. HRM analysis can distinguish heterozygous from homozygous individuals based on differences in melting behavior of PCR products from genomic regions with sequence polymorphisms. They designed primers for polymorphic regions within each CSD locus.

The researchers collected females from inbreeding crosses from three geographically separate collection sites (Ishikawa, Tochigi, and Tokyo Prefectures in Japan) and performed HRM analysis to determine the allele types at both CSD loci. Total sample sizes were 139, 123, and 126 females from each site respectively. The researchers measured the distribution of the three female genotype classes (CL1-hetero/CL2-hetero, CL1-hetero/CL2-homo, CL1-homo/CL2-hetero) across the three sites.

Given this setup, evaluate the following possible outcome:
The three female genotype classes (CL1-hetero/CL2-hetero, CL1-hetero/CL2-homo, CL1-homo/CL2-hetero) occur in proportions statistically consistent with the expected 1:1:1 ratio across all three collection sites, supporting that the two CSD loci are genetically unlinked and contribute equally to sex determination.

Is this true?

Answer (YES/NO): YES